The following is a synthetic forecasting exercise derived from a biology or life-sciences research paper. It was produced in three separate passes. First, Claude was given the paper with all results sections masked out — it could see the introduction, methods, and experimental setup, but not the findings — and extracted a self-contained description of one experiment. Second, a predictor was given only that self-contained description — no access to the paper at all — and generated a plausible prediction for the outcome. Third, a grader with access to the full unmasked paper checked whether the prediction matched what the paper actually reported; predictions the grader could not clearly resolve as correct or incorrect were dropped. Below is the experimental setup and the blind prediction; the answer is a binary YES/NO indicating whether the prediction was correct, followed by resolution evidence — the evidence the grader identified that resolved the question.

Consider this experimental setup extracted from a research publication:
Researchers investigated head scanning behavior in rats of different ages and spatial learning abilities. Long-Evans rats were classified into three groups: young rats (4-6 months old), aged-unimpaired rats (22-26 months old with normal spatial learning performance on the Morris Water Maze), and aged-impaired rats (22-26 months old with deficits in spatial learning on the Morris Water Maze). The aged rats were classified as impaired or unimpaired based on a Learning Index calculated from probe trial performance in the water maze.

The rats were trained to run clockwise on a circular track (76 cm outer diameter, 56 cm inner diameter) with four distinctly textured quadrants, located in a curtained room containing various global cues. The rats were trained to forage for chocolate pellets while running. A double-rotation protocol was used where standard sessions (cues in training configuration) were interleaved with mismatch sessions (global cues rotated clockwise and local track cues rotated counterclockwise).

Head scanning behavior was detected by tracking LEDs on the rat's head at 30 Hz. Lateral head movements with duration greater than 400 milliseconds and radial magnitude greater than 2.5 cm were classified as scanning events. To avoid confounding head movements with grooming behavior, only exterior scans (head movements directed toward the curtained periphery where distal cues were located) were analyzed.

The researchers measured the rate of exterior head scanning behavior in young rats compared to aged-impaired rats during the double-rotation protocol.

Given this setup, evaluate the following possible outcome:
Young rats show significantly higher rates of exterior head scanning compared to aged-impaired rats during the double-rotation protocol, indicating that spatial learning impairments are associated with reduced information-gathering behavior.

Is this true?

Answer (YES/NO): YES